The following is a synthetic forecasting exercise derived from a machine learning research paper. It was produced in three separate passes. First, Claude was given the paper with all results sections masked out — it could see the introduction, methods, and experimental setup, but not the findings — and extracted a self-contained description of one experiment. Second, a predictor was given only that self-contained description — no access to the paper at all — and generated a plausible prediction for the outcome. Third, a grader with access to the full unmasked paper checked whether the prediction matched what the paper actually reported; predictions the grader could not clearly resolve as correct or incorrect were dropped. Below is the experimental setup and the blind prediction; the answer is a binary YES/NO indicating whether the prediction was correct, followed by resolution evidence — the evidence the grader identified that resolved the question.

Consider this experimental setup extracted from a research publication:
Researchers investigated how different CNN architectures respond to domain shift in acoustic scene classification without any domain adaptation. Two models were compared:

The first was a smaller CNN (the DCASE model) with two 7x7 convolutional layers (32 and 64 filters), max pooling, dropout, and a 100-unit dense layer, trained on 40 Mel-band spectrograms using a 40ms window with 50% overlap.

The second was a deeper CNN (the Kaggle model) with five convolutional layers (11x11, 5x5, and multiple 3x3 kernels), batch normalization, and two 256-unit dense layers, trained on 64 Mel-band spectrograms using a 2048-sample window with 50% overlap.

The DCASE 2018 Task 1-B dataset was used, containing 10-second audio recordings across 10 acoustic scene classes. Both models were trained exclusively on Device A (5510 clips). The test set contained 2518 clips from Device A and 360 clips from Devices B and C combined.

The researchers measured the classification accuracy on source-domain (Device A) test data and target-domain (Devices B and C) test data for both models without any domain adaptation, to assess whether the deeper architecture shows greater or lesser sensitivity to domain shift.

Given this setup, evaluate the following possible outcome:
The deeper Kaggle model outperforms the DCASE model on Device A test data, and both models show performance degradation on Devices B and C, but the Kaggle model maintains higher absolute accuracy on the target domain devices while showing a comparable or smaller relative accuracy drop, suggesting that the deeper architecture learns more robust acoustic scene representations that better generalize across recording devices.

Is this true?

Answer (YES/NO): NO